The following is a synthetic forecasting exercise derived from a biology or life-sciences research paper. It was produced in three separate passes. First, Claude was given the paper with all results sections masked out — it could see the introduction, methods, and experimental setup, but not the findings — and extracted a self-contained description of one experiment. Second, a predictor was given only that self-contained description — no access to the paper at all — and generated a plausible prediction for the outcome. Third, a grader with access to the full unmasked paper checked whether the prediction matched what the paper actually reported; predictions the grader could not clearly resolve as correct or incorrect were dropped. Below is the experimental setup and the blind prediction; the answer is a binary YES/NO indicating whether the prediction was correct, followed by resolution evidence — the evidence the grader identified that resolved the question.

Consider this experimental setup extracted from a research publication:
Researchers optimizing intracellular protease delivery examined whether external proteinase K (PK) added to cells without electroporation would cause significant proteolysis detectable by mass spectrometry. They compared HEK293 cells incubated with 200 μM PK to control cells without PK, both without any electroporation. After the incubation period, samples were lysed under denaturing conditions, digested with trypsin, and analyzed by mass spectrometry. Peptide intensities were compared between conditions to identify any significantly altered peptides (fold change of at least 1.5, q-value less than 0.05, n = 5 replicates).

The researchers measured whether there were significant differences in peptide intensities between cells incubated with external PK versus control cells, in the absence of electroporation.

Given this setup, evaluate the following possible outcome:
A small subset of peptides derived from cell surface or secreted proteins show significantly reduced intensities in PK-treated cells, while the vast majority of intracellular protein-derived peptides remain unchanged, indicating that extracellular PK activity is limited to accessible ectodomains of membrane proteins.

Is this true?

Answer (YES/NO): NO